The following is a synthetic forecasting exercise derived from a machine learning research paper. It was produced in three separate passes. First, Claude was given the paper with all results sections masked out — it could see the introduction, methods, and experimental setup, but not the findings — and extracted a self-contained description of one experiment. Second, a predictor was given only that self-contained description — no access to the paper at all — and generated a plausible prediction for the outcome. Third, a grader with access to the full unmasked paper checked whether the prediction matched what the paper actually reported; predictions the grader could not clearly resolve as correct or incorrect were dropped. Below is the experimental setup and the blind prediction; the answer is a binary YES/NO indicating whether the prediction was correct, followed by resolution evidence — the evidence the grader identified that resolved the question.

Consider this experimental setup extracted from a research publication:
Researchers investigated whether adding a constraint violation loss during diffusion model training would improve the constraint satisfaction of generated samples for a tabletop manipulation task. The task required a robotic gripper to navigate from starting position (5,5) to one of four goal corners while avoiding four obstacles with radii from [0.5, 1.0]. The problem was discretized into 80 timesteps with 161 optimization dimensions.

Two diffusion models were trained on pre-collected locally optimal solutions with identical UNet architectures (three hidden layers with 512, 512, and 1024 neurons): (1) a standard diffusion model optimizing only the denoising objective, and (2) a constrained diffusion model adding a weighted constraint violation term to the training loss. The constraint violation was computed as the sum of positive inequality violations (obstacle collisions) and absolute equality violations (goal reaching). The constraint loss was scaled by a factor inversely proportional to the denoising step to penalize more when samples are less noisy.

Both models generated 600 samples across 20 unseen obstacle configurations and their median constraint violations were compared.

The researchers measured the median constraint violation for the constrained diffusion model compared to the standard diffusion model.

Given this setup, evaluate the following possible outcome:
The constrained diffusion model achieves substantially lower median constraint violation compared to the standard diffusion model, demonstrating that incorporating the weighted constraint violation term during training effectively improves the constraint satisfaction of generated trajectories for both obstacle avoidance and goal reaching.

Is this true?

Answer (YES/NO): NO